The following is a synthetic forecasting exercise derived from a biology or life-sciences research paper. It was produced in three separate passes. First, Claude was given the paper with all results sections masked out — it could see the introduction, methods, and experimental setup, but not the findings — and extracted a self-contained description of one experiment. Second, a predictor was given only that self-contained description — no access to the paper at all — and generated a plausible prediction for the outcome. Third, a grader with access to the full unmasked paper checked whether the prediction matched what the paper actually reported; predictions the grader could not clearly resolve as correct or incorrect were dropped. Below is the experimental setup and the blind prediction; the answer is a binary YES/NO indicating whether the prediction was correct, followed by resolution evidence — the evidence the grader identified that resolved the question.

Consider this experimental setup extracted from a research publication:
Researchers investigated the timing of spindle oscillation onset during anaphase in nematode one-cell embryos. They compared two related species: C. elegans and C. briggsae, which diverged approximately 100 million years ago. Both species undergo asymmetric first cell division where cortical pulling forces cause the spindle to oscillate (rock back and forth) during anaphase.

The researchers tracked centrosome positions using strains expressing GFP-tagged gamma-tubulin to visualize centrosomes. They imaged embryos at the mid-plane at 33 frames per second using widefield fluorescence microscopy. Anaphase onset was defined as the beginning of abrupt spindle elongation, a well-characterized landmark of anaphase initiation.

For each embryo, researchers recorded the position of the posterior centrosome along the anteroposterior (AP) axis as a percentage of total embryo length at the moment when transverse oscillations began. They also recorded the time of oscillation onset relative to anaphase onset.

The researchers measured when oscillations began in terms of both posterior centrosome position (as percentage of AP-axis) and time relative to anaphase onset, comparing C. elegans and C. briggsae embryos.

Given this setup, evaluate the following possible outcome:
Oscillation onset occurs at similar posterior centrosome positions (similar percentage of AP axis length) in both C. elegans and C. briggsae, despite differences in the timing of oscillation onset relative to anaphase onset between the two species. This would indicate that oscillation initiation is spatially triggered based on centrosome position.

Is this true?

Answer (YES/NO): YES